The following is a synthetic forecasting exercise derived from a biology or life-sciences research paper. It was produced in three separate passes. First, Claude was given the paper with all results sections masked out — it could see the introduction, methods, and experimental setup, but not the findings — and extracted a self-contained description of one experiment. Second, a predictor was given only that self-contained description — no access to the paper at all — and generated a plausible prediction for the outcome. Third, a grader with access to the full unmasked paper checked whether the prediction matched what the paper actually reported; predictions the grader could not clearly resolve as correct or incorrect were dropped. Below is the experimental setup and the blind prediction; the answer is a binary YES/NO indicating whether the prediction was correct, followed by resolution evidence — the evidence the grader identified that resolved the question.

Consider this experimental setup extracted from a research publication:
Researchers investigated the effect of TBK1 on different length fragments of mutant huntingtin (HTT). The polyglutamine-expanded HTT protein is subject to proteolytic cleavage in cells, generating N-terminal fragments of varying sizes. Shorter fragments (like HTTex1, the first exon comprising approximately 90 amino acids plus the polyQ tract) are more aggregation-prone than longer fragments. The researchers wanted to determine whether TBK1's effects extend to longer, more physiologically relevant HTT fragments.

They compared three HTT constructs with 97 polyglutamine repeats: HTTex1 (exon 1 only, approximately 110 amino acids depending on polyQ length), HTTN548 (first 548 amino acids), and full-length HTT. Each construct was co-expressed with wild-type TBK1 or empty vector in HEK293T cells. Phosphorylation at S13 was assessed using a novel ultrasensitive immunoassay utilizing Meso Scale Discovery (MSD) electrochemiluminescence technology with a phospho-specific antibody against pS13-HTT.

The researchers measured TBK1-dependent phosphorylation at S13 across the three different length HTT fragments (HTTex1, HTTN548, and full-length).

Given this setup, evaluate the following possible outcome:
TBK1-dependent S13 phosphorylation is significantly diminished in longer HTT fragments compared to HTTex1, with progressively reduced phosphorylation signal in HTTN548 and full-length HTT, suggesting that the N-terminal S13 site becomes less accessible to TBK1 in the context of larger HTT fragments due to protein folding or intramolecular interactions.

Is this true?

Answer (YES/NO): NO